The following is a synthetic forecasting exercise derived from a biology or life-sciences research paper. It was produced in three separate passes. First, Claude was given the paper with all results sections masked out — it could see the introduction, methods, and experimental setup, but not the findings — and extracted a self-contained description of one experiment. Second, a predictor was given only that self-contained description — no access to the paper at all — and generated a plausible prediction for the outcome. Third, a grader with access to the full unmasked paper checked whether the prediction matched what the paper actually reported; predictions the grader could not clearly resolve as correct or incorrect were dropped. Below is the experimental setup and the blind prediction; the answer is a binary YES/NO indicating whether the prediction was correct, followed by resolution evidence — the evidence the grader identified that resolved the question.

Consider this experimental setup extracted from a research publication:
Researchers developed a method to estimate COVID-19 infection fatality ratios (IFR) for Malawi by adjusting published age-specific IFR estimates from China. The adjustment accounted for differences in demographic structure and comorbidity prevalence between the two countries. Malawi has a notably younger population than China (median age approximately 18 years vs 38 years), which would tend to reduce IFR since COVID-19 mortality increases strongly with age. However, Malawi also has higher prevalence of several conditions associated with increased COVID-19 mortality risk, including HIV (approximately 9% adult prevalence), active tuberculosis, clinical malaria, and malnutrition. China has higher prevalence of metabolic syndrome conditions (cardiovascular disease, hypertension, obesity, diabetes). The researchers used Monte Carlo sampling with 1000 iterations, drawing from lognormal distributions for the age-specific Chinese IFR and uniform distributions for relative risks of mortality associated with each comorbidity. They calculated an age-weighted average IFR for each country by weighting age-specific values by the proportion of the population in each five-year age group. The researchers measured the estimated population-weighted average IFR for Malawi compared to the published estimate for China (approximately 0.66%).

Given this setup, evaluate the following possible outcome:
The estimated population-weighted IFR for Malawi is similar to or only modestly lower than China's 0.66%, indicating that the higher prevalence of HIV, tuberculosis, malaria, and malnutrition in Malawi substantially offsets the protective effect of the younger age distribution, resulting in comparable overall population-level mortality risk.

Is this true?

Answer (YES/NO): NO